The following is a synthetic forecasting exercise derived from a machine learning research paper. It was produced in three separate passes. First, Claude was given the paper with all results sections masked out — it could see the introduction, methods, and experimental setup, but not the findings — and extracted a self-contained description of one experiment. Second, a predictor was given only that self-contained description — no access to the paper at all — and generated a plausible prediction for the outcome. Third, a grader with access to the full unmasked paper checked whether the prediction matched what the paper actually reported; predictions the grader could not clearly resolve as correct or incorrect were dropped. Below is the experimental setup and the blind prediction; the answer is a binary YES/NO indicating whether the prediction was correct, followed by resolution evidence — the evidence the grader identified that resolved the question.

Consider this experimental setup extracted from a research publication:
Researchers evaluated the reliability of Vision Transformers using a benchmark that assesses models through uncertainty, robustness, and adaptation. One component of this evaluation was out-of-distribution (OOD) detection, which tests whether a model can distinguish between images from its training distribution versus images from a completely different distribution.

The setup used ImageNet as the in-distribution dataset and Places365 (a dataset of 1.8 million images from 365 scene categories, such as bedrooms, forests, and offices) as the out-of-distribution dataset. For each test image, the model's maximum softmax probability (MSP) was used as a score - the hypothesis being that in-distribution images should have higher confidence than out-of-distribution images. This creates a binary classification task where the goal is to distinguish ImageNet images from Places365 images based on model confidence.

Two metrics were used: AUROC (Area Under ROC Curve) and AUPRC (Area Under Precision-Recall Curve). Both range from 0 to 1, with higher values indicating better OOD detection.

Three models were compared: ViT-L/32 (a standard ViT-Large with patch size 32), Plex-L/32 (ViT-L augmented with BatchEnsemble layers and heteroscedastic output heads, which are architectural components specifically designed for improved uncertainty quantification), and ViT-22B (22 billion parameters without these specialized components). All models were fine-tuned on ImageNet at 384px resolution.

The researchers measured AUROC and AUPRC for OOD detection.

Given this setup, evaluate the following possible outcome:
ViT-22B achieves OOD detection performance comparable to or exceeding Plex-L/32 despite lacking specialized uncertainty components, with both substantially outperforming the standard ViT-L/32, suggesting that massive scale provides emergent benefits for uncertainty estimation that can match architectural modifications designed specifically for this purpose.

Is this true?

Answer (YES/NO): NO